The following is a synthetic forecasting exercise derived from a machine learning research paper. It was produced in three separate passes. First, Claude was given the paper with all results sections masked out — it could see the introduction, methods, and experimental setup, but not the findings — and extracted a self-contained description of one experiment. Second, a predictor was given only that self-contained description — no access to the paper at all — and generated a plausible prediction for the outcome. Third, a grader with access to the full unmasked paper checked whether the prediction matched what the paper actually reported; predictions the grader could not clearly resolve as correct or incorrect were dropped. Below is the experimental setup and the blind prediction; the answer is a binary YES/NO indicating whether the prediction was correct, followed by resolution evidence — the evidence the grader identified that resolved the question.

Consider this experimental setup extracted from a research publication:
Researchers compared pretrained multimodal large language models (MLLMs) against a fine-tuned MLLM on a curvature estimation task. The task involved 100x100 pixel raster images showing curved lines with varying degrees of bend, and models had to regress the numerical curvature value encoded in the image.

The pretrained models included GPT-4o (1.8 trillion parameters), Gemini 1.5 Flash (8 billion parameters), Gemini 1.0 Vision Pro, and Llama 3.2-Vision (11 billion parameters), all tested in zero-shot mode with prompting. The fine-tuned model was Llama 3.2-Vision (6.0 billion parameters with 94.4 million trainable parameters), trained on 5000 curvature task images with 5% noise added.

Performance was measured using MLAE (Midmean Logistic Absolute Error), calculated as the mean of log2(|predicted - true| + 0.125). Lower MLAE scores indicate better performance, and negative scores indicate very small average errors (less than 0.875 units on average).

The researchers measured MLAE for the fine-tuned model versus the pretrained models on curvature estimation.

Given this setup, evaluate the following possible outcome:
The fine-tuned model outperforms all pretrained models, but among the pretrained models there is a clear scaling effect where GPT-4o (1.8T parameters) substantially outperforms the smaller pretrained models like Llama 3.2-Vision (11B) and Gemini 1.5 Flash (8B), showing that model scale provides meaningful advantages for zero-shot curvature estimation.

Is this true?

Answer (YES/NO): NO